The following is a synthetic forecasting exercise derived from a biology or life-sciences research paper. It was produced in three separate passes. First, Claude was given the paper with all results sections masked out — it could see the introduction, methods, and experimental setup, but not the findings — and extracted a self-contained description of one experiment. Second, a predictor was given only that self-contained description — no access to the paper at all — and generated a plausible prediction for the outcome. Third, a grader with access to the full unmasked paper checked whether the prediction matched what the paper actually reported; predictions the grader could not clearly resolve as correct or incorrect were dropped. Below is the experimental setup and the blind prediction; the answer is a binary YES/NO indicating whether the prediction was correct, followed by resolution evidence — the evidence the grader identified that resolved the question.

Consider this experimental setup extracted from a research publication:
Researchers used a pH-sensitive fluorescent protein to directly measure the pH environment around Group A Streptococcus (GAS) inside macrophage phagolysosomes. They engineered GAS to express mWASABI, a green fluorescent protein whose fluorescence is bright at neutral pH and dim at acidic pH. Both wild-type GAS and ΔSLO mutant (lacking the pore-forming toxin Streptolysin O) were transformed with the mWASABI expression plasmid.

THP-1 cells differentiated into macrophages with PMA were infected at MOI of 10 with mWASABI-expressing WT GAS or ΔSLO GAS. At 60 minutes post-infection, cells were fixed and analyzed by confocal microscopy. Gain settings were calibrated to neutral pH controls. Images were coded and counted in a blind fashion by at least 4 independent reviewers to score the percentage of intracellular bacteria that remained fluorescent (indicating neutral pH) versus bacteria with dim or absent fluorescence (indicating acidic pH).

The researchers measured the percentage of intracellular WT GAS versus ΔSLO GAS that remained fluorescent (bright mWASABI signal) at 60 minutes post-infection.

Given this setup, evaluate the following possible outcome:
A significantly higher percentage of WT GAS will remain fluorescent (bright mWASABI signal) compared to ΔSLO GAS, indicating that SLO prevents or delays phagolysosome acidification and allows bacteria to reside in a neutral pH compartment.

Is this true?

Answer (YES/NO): NO